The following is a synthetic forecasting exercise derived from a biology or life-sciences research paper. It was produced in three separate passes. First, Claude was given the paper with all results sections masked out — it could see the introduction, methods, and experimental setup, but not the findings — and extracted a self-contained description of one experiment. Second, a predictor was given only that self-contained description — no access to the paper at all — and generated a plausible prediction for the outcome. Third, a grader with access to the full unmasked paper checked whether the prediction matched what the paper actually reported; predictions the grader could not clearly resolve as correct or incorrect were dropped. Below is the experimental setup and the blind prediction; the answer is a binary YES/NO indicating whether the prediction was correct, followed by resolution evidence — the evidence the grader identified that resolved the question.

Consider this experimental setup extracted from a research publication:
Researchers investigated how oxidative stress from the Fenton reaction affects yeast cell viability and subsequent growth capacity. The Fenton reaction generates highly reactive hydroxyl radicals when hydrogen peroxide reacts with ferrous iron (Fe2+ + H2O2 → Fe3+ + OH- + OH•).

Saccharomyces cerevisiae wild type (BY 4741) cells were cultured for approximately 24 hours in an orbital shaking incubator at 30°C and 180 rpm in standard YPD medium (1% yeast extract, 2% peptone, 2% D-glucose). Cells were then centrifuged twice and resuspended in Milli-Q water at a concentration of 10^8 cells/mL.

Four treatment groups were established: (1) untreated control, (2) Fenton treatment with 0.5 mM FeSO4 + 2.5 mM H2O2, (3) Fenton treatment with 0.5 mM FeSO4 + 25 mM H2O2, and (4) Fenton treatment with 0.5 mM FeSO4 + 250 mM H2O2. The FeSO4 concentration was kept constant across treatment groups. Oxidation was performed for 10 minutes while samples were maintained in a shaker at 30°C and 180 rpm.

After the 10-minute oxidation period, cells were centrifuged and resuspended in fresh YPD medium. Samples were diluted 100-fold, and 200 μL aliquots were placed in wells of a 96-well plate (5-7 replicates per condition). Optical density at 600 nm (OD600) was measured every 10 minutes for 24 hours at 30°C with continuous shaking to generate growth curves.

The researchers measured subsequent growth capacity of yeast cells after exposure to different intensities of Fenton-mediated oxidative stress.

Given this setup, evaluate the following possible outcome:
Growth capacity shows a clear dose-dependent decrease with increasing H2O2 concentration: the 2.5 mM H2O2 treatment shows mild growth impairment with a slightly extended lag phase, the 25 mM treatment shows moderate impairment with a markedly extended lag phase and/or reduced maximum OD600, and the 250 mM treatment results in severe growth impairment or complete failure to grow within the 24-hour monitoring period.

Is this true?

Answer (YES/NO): NO